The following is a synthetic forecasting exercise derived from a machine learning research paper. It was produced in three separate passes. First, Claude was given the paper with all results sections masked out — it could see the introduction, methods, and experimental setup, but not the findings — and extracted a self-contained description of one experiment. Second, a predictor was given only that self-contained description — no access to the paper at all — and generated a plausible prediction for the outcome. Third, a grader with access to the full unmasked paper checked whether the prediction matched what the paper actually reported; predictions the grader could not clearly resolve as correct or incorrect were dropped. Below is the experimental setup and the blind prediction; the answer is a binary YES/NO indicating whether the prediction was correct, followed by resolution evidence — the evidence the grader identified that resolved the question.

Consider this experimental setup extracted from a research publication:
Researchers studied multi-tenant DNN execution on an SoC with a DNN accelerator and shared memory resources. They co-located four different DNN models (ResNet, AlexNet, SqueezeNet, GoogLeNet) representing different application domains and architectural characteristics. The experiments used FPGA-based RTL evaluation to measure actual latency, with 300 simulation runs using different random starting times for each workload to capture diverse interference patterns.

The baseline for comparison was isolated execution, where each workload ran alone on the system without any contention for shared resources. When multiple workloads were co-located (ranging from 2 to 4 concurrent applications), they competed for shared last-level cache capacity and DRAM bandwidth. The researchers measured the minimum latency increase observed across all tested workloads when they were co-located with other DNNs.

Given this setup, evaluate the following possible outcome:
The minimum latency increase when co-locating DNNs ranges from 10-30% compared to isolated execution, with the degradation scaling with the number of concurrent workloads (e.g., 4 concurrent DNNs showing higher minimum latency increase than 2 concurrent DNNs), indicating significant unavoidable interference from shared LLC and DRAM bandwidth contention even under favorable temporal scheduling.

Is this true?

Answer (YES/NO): NO